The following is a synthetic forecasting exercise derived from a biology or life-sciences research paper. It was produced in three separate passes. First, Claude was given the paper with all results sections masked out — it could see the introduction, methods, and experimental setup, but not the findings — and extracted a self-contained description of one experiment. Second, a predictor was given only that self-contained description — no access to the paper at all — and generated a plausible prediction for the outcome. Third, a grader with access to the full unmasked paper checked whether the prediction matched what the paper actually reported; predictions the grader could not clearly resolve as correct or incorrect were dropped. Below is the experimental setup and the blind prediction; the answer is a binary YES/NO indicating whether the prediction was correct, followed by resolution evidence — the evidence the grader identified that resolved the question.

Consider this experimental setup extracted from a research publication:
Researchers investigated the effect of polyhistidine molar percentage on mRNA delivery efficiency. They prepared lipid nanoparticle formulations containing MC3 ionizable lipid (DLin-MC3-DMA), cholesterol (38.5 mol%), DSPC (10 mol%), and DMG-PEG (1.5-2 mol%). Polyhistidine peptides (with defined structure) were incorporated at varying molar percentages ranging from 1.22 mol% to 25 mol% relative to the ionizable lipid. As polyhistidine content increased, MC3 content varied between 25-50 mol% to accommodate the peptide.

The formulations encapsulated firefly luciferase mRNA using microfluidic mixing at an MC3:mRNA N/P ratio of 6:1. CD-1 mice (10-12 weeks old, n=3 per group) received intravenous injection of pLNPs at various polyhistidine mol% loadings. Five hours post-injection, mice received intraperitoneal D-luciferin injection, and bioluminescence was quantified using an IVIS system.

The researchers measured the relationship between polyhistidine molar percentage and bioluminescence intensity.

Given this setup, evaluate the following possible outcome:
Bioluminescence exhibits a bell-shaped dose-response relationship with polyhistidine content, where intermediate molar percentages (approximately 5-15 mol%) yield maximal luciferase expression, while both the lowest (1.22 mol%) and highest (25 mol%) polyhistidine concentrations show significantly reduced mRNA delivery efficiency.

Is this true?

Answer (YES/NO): NO